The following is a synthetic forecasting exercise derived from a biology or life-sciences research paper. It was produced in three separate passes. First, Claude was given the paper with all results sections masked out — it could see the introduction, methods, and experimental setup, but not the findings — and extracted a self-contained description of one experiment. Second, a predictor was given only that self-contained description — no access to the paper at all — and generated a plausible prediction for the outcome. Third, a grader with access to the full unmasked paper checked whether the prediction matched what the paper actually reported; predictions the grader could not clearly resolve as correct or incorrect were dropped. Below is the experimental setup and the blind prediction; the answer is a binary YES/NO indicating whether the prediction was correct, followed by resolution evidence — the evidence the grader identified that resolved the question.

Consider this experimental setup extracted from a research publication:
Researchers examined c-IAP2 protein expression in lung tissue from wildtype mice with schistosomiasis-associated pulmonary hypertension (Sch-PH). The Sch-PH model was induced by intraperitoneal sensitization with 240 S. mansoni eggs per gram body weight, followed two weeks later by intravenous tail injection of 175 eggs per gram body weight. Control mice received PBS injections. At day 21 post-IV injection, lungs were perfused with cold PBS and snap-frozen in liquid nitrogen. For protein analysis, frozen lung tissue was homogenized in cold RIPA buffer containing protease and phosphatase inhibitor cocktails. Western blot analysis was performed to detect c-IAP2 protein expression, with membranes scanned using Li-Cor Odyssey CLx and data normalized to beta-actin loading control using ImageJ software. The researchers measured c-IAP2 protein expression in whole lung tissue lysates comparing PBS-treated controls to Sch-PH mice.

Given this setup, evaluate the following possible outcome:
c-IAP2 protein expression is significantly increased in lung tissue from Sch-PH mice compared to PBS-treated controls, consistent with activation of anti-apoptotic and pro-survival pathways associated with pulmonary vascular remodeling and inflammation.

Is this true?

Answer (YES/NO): NO